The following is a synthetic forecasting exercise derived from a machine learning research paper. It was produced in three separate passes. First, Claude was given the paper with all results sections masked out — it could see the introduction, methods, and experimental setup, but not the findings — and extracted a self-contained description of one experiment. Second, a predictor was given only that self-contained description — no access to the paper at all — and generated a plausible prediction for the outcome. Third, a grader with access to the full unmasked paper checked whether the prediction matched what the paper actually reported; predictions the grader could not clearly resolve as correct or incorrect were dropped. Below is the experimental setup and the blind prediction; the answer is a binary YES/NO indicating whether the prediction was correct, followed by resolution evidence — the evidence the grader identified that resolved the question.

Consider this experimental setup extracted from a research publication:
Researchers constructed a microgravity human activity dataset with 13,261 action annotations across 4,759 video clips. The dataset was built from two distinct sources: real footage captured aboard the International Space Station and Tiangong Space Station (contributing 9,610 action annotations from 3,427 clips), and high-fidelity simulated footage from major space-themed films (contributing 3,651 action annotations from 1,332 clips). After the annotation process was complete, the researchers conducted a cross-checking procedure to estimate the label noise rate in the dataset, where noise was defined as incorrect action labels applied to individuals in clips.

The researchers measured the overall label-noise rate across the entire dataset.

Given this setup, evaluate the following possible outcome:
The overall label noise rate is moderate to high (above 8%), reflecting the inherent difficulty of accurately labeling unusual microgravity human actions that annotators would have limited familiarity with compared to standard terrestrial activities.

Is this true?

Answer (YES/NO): NO